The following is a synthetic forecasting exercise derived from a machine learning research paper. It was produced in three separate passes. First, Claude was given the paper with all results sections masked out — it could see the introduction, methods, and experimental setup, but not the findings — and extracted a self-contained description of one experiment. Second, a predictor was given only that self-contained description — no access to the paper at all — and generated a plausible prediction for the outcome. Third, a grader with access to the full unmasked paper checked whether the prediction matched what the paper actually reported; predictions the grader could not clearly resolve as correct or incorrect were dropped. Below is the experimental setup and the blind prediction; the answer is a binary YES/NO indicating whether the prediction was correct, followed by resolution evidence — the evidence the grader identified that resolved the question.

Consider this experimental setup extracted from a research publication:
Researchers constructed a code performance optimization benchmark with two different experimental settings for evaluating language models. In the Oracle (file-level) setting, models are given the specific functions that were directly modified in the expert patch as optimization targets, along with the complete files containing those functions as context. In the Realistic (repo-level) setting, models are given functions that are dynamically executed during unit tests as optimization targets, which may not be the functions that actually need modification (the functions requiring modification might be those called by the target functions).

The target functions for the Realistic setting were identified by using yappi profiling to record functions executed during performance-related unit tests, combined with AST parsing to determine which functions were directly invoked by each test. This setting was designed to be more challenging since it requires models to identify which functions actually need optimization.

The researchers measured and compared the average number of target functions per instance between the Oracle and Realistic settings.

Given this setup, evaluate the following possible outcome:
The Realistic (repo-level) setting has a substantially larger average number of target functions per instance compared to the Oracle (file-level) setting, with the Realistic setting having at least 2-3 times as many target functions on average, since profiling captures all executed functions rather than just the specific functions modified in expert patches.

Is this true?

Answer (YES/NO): YES